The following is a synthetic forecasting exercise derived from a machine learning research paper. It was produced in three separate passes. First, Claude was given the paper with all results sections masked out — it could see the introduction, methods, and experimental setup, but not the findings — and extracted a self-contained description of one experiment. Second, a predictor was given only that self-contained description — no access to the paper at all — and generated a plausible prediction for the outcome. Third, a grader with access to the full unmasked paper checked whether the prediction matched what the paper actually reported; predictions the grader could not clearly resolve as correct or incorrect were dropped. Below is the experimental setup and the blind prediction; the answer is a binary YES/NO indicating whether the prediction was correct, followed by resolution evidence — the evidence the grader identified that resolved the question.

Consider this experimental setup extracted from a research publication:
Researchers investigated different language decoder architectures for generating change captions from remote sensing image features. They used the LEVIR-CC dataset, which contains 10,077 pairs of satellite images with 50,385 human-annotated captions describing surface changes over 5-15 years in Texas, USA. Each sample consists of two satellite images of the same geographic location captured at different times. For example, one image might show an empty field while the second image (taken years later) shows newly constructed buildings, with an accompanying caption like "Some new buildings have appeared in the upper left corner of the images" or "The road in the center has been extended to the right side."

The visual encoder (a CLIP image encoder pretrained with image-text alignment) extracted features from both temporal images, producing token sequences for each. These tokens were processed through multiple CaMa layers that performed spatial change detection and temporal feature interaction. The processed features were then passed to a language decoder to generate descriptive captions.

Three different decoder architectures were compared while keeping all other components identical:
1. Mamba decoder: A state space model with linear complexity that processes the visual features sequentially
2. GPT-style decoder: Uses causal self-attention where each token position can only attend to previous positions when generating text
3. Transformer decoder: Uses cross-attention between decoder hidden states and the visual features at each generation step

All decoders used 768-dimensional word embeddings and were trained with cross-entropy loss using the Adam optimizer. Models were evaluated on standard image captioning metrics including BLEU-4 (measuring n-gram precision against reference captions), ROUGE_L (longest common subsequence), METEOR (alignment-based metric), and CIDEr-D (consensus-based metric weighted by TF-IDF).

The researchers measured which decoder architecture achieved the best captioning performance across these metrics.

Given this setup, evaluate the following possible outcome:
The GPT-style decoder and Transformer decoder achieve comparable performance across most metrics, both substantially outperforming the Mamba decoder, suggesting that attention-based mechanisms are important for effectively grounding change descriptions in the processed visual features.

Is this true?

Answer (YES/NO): NO